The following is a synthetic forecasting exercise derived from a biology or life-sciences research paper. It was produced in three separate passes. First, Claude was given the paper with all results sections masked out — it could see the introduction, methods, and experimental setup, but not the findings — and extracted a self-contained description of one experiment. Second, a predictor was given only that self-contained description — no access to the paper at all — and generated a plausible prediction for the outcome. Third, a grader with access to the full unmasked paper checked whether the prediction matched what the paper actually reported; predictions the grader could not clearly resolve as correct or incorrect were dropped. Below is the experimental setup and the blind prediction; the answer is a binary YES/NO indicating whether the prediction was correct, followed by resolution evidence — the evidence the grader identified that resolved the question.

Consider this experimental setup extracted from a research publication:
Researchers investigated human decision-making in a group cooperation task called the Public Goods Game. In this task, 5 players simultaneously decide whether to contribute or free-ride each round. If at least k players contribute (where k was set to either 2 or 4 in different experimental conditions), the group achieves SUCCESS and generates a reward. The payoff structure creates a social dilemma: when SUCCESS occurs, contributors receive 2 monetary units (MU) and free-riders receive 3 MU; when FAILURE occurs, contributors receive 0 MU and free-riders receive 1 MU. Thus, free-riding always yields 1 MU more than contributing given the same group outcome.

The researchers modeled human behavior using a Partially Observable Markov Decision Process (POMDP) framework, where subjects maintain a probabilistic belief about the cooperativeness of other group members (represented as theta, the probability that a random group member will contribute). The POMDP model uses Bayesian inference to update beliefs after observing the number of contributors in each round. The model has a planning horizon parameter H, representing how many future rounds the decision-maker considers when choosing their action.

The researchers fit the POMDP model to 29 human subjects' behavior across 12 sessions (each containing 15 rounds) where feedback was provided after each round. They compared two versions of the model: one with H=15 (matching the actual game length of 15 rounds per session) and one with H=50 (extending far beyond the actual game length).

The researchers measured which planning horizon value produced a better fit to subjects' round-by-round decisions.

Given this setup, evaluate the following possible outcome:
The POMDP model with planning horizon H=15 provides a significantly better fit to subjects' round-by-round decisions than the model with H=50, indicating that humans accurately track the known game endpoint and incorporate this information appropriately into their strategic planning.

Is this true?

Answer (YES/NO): NO